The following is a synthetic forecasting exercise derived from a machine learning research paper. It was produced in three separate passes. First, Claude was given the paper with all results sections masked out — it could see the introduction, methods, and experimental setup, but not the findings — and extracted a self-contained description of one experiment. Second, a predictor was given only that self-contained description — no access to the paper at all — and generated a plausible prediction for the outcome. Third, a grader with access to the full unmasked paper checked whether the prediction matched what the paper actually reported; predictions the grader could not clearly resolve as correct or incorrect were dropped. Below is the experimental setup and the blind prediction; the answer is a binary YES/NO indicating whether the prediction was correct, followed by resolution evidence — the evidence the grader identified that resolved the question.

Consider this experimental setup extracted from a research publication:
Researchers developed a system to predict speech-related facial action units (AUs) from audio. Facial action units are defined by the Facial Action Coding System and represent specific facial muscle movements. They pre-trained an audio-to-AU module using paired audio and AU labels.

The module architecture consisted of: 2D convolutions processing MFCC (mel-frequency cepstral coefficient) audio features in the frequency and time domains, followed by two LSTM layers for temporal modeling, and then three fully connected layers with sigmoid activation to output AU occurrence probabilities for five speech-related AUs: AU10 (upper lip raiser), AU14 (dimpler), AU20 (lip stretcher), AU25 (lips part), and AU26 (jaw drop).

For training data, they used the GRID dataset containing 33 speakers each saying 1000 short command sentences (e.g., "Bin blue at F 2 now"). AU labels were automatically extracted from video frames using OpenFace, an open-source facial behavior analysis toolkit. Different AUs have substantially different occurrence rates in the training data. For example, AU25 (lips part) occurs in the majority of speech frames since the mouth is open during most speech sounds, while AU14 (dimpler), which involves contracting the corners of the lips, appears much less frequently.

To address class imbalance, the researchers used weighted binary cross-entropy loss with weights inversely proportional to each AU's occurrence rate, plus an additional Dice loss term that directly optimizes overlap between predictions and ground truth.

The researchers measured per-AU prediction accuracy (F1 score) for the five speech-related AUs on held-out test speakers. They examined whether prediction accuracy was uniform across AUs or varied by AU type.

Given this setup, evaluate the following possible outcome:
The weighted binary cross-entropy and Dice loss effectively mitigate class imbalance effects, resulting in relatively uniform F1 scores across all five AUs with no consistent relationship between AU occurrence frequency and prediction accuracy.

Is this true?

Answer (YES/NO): NO